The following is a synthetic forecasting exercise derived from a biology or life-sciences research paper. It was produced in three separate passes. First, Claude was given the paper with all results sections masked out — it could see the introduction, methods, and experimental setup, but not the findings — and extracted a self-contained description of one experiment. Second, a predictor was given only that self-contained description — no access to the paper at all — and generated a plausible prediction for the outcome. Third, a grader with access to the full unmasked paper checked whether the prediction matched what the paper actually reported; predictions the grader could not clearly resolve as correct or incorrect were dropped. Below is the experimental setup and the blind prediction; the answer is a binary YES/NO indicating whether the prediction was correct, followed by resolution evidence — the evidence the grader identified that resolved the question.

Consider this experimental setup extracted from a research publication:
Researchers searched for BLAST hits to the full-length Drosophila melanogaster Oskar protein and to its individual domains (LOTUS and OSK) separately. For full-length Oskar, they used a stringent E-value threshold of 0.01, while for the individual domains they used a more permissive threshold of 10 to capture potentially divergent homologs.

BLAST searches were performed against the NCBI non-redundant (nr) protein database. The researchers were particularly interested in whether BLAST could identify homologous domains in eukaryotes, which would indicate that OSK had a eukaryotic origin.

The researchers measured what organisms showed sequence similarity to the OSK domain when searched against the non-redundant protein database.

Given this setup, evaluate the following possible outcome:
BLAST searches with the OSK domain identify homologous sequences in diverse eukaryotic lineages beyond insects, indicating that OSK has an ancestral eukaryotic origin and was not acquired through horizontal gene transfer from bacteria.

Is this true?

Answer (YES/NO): NO